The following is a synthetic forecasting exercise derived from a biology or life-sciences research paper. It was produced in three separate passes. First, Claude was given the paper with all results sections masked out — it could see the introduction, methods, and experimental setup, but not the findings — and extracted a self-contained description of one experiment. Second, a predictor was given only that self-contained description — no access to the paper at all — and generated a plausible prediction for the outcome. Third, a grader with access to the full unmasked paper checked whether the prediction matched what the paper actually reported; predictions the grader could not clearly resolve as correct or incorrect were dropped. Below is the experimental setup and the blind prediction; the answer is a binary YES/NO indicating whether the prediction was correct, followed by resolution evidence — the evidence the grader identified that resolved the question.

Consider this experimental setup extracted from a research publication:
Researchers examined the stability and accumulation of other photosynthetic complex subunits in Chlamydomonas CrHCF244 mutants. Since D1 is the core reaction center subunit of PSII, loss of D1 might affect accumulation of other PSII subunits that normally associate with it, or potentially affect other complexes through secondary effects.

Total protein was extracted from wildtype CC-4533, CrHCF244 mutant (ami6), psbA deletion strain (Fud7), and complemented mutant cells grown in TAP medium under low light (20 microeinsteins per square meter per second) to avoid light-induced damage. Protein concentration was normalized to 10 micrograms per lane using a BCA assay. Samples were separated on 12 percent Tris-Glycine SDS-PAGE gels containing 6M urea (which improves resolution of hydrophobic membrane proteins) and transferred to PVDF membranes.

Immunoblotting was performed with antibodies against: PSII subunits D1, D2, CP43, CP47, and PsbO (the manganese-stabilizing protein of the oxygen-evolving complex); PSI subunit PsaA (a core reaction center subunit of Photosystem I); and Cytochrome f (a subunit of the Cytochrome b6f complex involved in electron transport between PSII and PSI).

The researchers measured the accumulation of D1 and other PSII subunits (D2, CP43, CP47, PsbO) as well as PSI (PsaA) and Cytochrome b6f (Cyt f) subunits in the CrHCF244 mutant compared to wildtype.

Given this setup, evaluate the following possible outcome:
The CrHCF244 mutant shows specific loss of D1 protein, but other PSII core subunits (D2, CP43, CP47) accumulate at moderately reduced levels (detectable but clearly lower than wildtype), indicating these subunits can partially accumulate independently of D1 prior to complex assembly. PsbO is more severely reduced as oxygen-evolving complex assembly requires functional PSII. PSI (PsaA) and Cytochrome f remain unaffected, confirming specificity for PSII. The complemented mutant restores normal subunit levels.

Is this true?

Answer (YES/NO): NO